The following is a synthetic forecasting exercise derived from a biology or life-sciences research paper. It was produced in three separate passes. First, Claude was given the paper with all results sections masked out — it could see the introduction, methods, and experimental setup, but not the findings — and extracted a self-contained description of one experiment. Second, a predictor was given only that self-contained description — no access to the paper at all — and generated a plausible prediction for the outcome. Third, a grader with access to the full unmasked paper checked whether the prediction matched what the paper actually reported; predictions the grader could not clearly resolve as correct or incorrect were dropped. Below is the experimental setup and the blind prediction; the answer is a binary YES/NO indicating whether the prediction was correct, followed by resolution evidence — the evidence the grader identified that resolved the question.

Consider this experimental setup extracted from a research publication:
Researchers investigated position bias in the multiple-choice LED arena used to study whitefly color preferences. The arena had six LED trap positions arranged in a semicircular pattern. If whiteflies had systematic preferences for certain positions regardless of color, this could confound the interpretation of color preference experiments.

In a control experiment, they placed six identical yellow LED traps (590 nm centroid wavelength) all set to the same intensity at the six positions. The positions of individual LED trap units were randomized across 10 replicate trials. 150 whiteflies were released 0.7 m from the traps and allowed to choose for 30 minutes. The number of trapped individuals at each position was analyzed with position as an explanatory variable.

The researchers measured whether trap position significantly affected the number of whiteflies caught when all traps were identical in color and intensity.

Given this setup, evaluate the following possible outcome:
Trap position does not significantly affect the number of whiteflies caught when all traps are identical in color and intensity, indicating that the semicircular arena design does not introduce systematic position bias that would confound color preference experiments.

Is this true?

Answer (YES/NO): NO